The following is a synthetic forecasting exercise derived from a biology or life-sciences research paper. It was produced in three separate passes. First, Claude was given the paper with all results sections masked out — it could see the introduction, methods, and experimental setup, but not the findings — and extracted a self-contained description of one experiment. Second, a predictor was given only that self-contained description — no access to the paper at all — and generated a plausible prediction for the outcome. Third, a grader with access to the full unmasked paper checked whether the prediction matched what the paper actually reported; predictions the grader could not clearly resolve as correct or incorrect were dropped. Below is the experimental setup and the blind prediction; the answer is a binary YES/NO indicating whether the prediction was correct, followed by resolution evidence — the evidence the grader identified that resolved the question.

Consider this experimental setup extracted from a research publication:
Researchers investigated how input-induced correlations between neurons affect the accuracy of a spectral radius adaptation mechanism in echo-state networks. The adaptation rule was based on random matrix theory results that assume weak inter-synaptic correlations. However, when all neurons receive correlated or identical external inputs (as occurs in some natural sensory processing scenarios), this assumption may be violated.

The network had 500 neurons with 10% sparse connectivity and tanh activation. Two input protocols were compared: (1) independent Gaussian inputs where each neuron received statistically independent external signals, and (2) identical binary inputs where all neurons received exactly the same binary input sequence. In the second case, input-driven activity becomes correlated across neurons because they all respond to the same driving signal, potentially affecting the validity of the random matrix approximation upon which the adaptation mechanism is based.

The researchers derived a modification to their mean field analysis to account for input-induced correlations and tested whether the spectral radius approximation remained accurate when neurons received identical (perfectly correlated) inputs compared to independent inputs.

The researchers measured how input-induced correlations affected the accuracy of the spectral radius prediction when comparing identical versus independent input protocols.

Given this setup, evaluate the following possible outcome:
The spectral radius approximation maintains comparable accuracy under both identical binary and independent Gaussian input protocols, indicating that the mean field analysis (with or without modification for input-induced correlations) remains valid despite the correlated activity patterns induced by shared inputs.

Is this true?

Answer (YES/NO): NO